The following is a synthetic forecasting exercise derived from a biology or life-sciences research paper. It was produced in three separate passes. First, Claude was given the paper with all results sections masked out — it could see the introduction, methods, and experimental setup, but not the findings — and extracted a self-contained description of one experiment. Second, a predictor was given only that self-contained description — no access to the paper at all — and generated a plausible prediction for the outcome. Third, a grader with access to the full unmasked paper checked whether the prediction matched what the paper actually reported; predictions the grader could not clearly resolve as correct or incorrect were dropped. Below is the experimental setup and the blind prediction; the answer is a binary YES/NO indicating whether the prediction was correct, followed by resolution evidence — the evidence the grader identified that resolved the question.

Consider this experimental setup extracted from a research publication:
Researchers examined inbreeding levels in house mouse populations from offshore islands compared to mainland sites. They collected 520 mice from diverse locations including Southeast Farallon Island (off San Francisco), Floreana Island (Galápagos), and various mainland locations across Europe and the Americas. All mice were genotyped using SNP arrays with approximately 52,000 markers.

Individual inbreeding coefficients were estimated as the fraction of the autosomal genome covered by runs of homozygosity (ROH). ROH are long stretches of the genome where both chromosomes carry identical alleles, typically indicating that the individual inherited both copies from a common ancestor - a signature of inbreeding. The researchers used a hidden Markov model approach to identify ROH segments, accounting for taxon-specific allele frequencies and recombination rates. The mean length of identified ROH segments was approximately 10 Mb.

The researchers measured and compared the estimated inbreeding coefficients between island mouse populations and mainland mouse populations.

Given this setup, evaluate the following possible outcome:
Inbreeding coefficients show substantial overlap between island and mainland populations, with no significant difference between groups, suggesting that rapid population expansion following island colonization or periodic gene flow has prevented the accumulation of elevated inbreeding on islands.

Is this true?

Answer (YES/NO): NO